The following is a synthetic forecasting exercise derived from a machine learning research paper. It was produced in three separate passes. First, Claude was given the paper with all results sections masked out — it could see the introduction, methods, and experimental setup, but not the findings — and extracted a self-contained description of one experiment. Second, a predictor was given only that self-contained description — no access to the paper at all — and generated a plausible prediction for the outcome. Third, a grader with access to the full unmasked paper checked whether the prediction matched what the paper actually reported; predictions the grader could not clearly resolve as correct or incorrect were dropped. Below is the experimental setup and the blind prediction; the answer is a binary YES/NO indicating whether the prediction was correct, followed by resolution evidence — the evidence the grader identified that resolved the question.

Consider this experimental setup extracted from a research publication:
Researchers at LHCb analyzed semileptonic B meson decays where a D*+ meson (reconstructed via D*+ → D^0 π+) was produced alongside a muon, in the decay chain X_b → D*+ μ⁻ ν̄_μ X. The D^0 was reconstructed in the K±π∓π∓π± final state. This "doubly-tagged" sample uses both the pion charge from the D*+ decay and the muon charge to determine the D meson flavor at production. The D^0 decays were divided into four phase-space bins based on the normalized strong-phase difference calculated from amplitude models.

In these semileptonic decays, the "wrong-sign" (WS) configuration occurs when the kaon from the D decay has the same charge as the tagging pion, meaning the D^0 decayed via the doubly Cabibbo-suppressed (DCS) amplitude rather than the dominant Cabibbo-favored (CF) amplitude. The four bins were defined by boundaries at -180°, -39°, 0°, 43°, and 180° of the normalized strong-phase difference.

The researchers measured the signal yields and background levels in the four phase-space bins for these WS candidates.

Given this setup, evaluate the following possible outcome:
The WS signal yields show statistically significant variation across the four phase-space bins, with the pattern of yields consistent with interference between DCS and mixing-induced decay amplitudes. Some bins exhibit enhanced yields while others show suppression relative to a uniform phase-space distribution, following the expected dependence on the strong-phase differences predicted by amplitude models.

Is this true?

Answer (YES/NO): YES